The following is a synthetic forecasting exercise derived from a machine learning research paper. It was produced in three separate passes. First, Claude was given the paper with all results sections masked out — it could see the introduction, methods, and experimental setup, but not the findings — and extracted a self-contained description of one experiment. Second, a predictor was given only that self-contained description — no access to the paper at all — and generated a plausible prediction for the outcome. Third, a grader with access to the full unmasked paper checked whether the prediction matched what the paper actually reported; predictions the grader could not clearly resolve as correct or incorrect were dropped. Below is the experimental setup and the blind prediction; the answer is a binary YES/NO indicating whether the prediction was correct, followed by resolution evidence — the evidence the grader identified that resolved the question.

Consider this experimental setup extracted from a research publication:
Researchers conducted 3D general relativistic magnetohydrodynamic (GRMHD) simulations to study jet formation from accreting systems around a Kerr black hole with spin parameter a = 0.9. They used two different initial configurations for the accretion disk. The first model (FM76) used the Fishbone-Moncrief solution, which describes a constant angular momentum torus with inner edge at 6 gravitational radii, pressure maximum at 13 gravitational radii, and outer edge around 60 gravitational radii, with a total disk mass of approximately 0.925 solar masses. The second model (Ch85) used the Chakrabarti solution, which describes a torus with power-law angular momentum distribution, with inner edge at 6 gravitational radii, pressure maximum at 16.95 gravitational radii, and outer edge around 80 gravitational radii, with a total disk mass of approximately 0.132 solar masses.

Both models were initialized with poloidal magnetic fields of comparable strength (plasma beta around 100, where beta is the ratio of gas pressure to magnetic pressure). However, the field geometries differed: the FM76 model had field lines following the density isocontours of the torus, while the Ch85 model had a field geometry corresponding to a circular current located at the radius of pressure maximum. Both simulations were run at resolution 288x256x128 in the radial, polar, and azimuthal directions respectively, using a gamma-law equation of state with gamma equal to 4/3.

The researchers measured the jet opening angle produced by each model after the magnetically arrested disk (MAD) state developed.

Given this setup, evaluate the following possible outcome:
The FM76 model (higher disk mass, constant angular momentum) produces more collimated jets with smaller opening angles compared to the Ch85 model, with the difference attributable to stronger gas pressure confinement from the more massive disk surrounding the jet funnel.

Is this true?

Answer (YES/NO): NO